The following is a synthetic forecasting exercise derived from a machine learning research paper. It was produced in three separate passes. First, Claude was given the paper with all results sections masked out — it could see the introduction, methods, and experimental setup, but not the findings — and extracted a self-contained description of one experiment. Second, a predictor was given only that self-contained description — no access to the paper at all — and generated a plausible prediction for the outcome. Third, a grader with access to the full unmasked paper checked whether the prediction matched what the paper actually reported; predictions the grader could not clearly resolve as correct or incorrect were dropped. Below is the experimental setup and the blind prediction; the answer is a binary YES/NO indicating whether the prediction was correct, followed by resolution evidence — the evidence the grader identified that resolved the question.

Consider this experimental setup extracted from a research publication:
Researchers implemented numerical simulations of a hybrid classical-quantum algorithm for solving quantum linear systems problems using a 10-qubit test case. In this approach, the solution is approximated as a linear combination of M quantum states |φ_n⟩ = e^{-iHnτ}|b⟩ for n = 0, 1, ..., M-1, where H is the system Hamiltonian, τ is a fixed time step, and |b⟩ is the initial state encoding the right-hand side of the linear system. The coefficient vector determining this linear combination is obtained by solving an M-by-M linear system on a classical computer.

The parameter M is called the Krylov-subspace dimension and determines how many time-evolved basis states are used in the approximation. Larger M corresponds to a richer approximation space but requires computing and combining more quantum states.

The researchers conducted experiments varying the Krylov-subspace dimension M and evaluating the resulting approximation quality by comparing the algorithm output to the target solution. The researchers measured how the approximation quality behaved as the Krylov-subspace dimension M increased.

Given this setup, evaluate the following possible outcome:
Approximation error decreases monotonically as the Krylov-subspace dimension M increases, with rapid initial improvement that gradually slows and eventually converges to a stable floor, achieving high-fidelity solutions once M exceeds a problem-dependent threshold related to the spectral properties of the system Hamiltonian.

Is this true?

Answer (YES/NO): NO